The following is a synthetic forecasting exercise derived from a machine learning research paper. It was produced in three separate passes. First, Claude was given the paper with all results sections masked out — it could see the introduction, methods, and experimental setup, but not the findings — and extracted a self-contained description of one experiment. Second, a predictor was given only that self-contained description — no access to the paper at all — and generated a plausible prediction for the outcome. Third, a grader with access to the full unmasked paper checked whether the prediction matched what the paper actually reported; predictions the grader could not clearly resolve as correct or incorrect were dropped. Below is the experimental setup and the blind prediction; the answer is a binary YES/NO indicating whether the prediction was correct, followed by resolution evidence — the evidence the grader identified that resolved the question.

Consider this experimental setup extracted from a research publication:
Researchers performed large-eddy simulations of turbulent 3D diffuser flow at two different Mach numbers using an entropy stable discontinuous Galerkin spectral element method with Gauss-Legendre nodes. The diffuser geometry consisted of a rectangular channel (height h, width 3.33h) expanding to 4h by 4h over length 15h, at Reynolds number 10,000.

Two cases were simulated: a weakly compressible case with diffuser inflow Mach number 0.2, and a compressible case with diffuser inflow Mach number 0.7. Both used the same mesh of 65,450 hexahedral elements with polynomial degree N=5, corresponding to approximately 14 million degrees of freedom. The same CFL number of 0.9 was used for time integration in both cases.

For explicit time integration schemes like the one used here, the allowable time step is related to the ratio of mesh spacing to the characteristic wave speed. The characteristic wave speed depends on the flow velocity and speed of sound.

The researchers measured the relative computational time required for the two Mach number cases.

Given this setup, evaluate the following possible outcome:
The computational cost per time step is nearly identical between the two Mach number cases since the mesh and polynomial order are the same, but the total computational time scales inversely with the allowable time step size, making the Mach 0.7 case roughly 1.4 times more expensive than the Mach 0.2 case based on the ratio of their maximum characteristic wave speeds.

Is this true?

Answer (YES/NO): NO